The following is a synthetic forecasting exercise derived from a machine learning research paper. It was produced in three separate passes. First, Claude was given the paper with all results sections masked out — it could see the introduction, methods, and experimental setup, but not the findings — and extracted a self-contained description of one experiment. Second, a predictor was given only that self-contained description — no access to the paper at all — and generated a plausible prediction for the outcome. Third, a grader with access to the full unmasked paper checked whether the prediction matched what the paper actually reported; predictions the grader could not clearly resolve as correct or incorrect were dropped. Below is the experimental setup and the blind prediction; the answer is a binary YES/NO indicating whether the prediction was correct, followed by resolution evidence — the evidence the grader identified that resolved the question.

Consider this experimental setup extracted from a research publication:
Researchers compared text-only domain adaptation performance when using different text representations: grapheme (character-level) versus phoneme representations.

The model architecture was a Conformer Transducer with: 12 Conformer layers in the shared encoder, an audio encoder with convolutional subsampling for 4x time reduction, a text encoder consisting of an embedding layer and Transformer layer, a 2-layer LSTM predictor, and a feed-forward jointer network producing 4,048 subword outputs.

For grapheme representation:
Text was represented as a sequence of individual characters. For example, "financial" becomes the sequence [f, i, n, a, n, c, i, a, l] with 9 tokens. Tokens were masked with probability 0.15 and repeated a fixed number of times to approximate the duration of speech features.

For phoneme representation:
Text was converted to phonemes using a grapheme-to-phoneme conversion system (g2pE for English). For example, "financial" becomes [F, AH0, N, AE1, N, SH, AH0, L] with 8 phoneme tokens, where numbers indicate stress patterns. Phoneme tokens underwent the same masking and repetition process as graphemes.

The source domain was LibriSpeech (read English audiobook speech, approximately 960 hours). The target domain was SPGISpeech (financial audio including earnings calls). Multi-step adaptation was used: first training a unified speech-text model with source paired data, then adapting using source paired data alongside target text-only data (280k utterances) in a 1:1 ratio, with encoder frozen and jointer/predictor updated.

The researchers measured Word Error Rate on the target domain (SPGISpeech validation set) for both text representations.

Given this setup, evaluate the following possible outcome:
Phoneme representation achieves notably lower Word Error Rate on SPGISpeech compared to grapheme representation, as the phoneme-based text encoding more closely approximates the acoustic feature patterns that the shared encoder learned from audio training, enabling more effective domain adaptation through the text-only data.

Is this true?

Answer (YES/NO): YES